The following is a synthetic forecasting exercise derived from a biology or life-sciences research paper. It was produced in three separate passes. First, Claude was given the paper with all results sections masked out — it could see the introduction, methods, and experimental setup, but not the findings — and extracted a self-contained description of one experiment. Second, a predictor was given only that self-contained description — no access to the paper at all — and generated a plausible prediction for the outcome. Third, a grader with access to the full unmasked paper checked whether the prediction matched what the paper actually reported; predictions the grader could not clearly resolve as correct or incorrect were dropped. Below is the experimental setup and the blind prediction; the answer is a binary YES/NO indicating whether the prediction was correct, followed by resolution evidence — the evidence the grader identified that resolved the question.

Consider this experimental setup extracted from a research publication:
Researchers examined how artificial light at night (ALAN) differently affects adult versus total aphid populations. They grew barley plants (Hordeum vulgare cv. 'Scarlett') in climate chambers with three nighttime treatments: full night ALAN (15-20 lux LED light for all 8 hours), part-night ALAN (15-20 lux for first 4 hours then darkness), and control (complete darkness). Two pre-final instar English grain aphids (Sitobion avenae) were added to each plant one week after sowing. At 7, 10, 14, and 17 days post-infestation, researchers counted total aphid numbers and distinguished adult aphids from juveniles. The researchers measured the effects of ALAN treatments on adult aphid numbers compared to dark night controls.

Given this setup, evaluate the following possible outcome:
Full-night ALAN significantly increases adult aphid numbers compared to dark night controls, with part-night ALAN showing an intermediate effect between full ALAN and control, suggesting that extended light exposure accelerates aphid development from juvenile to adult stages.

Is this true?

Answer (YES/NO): NO